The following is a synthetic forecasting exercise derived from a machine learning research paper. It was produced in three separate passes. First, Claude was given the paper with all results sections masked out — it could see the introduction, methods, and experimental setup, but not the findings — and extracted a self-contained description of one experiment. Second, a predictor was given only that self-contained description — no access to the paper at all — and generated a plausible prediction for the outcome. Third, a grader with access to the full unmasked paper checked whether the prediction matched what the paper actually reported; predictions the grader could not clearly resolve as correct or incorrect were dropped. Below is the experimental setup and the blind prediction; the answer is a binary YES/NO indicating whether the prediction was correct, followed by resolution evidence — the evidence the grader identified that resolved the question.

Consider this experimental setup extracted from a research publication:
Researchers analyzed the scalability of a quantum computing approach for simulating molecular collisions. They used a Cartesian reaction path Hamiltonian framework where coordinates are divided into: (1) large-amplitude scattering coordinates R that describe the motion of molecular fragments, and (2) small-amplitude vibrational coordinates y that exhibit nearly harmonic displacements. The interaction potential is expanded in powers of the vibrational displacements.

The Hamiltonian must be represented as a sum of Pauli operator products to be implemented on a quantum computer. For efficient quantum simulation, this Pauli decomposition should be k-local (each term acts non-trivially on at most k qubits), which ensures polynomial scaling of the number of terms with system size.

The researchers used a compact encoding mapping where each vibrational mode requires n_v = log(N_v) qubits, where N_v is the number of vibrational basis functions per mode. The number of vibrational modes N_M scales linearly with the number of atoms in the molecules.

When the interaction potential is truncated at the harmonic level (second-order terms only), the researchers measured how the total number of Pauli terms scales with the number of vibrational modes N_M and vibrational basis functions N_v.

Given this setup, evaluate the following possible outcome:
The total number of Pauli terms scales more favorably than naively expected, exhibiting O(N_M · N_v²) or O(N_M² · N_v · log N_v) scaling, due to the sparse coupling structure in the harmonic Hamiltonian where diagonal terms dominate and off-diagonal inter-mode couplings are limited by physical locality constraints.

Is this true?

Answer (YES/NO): NO